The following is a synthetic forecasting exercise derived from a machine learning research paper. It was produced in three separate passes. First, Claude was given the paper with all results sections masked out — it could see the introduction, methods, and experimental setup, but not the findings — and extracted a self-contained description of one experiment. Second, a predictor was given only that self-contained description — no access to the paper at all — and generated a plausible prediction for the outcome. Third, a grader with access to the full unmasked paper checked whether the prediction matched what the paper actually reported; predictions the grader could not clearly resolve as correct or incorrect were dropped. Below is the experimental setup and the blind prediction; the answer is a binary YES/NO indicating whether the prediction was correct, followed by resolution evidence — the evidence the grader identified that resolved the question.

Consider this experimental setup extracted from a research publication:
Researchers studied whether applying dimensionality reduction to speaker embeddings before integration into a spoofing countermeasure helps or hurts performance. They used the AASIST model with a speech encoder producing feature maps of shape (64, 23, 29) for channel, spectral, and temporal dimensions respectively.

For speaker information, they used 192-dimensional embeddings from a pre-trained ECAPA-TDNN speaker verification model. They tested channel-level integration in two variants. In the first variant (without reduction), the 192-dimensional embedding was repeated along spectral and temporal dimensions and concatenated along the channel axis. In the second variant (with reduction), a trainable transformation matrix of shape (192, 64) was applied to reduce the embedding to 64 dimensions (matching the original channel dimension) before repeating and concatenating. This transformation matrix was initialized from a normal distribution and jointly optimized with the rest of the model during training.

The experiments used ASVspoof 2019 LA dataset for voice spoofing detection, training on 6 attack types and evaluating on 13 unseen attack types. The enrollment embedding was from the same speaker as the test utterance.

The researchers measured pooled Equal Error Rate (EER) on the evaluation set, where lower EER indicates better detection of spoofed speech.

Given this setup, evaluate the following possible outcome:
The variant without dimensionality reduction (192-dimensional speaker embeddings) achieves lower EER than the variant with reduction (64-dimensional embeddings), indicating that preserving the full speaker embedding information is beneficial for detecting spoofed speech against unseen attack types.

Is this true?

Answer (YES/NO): YES